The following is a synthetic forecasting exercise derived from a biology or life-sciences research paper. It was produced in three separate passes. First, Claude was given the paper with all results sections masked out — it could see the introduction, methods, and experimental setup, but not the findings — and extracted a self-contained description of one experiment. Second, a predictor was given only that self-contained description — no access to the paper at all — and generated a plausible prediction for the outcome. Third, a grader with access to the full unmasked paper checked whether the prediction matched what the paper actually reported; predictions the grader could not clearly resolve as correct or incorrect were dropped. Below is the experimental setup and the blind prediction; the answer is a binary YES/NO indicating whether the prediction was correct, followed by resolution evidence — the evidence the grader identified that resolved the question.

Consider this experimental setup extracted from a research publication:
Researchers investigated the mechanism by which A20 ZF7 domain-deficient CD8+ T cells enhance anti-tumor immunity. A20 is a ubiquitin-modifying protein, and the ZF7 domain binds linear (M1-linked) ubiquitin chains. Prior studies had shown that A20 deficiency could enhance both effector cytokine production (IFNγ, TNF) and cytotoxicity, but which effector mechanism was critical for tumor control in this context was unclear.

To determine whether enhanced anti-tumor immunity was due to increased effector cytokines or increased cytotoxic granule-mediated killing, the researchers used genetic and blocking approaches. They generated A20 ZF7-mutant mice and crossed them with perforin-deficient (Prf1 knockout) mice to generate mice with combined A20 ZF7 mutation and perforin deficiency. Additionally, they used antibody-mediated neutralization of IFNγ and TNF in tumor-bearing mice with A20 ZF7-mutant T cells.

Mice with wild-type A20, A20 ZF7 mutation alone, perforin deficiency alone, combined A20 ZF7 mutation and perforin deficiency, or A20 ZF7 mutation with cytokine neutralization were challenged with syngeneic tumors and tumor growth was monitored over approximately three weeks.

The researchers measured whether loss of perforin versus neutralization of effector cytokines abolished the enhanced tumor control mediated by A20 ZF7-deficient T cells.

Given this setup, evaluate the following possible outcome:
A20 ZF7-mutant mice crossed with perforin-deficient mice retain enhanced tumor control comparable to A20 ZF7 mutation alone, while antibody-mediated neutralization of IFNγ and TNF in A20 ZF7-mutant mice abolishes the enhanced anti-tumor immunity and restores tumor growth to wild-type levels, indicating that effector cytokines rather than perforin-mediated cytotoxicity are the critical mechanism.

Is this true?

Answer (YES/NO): NO